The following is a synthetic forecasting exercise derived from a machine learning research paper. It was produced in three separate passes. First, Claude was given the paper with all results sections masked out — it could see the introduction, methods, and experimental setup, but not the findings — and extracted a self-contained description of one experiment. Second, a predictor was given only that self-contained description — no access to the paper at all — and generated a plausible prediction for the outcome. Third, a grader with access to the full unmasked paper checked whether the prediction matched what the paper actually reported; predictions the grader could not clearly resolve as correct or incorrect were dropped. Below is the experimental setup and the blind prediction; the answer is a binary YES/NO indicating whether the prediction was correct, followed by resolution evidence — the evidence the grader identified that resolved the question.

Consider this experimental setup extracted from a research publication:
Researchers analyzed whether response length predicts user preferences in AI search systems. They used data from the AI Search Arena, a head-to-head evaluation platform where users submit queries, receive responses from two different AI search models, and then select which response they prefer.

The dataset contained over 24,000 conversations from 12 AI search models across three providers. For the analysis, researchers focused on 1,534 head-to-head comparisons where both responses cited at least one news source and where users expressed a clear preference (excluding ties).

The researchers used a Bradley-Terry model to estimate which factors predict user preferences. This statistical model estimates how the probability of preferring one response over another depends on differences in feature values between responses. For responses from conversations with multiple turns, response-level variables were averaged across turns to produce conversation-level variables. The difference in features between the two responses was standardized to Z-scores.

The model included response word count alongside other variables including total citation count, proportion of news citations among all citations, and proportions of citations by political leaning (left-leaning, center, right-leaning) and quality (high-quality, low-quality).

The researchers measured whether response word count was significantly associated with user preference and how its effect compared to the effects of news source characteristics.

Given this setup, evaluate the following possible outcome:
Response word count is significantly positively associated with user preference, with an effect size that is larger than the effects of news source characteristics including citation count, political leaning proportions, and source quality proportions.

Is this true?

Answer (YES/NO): YES